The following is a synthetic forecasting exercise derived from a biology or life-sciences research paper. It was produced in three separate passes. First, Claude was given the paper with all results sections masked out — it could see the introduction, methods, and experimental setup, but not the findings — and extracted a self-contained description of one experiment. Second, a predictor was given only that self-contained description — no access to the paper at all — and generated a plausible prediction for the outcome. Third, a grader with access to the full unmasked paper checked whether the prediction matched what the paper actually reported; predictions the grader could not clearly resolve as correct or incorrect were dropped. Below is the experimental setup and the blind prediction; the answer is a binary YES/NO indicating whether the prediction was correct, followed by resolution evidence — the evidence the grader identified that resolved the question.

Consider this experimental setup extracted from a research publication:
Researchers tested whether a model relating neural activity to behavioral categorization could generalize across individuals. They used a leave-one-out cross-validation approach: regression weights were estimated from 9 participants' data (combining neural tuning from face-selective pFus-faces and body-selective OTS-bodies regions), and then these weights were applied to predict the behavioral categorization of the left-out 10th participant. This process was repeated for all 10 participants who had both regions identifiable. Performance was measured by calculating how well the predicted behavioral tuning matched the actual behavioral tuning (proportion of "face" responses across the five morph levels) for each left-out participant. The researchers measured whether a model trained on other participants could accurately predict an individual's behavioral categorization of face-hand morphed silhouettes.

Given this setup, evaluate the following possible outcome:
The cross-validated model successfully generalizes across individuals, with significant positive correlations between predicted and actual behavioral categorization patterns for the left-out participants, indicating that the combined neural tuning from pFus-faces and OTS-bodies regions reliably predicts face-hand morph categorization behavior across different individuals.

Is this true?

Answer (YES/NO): YES